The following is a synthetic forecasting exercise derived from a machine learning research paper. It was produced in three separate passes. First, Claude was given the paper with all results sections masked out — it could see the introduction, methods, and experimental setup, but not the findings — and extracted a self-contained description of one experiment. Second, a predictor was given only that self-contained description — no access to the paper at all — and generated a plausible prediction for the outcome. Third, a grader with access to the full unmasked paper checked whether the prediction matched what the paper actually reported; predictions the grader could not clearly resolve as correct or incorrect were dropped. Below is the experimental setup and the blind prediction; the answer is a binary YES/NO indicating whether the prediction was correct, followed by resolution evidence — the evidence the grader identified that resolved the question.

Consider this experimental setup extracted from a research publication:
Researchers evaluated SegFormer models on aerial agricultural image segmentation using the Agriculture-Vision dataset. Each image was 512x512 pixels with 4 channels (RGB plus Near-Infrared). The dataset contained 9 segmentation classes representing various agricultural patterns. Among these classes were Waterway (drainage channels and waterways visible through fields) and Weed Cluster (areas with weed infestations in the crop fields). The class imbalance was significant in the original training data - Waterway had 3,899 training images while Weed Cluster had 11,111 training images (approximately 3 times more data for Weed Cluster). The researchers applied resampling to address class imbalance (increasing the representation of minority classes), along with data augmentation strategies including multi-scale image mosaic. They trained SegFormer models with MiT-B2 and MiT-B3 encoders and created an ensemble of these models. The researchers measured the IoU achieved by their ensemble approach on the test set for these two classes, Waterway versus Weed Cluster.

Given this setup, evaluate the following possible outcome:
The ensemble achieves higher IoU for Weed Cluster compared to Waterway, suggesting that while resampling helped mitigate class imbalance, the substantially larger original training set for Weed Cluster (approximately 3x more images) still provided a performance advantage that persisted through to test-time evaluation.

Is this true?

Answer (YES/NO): NO